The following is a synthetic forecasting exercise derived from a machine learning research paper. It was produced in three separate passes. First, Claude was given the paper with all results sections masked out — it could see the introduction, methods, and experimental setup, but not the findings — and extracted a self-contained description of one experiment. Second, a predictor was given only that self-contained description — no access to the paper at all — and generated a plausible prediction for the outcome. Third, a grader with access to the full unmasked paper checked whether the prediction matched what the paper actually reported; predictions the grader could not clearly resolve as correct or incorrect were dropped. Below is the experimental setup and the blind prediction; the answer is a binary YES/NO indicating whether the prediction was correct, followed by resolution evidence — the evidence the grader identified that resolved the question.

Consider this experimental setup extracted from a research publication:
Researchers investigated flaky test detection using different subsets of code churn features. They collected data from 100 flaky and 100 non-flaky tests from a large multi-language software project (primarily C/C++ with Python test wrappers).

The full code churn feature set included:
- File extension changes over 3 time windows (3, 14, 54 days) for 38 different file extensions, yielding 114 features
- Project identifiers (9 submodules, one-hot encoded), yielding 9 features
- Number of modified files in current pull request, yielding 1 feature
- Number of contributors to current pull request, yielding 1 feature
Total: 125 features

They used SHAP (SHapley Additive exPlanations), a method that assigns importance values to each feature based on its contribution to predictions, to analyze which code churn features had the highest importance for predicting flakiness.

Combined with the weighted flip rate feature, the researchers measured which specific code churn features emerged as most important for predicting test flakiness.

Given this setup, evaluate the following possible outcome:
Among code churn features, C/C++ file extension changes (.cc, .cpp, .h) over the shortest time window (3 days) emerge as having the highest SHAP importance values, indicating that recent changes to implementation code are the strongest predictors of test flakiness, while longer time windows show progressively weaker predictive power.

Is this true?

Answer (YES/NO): NO